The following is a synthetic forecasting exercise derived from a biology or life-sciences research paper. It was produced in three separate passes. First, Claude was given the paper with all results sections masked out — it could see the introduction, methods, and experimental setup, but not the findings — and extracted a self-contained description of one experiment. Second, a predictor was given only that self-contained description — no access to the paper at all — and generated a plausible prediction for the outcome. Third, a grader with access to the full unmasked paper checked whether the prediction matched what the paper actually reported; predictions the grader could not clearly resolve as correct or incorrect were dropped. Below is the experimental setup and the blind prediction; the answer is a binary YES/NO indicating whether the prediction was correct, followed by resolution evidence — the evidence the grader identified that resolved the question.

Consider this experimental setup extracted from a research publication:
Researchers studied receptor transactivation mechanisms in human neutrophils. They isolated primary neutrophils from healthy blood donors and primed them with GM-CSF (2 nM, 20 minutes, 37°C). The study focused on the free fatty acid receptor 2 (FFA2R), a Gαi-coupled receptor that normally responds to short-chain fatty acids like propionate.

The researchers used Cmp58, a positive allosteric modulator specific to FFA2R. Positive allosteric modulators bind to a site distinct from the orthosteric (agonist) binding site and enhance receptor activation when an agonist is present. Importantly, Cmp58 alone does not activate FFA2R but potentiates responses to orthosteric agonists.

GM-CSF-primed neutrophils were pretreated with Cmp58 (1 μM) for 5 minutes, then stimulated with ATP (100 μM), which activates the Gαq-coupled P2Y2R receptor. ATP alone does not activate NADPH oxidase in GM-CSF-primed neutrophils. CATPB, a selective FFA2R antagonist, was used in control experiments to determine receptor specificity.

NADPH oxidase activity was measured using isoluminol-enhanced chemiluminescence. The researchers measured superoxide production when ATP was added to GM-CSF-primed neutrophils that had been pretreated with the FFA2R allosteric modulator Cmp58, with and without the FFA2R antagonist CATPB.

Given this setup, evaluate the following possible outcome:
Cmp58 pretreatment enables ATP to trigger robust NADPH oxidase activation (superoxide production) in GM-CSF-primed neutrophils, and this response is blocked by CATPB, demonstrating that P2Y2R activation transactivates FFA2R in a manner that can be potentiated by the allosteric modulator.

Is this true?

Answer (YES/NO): YES